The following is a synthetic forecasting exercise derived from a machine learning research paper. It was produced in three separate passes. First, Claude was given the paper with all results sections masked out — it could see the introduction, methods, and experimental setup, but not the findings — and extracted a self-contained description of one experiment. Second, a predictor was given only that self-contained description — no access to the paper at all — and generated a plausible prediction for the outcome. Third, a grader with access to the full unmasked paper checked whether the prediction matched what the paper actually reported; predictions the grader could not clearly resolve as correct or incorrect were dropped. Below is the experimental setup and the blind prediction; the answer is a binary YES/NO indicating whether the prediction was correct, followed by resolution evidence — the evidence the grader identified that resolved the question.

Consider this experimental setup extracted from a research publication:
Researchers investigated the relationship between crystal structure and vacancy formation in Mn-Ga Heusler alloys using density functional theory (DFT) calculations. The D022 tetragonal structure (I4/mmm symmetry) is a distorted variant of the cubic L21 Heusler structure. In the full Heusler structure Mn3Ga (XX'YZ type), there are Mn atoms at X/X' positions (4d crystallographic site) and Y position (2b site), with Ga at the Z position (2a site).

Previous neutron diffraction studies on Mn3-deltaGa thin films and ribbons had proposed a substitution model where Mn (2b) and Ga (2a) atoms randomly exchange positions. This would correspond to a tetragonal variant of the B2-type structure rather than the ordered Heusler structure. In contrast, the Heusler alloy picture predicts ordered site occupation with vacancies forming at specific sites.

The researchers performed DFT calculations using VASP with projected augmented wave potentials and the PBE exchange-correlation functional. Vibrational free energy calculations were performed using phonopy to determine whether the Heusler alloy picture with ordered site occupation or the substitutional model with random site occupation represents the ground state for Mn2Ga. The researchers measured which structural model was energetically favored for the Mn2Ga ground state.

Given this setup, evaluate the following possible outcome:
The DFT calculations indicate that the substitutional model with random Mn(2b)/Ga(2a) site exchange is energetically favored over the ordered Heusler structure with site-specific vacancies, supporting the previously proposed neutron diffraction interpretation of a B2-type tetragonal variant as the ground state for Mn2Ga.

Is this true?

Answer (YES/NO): NO